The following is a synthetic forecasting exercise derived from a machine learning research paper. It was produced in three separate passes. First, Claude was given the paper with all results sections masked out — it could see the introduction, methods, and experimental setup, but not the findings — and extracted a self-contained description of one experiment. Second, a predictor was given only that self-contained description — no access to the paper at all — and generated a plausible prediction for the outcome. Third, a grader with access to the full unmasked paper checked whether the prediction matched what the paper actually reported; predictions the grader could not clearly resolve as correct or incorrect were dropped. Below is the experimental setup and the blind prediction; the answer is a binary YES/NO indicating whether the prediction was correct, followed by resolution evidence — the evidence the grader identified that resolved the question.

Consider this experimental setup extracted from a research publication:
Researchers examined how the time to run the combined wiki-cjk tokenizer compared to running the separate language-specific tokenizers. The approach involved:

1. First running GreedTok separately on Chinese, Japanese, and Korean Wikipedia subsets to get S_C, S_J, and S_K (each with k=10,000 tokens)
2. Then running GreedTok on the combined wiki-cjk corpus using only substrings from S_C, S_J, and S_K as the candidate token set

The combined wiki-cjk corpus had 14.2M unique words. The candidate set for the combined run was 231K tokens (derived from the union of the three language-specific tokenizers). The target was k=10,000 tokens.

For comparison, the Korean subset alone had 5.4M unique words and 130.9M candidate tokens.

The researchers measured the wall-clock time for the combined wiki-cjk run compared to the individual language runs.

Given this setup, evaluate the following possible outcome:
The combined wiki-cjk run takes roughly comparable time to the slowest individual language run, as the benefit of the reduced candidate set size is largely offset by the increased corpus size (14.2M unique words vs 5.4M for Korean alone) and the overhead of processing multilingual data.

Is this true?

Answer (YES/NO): NO